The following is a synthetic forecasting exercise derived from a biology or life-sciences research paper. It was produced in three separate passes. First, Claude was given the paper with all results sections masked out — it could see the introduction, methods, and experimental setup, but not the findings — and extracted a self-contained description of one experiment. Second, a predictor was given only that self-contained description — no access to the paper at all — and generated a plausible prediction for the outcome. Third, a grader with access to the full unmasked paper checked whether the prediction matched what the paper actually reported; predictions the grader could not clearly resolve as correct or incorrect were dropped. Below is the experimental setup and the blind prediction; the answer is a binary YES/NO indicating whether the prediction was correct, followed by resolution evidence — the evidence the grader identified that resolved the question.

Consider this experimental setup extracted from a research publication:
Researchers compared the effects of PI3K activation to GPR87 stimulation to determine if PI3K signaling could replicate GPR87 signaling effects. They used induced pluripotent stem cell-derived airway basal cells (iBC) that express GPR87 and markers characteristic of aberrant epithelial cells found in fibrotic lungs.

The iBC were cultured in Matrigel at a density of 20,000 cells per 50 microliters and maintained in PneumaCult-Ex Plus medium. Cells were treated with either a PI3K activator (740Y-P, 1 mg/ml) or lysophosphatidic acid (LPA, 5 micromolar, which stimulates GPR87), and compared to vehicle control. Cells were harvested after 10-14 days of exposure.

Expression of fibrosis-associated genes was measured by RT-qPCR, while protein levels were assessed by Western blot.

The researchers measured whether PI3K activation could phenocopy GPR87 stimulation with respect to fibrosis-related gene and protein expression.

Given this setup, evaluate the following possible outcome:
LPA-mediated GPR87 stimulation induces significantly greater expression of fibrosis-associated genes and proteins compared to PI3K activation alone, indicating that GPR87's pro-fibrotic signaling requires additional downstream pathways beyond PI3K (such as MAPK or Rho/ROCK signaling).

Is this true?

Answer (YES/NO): NO